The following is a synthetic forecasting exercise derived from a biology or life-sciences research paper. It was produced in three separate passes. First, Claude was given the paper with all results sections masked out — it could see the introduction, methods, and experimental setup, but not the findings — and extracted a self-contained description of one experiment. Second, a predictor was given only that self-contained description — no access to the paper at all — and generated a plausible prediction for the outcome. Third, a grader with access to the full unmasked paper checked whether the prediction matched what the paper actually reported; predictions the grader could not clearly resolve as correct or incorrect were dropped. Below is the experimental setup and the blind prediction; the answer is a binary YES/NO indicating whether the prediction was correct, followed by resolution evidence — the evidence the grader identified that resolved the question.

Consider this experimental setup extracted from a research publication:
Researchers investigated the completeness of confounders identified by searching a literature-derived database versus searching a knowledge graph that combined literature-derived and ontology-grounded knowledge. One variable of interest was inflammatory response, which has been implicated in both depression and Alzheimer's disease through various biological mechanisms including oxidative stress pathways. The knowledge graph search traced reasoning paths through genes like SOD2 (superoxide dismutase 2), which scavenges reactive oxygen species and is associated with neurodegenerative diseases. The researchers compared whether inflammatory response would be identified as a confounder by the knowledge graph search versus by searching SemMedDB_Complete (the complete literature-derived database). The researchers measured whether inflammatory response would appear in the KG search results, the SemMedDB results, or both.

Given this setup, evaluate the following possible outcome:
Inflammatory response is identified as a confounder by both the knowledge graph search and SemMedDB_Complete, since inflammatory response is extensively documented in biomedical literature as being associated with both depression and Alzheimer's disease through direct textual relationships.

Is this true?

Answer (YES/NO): NO